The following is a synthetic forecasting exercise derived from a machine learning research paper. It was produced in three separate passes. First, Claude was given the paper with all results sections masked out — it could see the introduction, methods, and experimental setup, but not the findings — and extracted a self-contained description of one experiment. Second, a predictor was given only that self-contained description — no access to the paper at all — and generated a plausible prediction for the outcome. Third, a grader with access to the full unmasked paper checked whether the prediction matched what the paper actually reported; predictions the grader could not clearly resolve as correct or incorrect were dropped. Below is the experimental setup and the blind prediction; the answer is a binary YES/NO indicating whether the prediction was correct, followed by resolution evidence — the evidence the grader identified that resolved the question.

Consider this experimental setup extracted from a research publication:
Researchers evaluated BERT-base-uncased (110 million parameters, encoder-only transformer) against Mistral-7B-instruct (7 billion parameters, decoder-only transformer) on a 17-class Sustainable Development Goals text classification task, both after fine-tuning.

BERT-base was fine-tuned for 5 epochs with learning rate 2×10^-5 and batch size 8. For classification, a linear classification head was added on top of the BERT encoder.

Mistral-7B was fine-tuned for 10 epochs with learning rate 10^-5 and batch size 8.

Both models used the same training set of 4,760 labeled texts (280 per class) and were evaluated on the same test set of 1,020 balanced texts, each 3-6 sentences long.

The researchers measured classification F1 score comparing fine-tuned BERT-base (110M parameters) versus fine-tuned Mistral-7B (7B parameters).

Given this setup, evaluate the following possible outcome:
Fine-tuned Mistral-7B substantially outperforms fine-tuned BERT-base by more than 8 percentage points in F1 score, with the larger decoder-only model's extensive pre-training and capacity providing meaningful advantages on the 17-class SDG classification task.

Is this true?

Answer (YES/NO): NO